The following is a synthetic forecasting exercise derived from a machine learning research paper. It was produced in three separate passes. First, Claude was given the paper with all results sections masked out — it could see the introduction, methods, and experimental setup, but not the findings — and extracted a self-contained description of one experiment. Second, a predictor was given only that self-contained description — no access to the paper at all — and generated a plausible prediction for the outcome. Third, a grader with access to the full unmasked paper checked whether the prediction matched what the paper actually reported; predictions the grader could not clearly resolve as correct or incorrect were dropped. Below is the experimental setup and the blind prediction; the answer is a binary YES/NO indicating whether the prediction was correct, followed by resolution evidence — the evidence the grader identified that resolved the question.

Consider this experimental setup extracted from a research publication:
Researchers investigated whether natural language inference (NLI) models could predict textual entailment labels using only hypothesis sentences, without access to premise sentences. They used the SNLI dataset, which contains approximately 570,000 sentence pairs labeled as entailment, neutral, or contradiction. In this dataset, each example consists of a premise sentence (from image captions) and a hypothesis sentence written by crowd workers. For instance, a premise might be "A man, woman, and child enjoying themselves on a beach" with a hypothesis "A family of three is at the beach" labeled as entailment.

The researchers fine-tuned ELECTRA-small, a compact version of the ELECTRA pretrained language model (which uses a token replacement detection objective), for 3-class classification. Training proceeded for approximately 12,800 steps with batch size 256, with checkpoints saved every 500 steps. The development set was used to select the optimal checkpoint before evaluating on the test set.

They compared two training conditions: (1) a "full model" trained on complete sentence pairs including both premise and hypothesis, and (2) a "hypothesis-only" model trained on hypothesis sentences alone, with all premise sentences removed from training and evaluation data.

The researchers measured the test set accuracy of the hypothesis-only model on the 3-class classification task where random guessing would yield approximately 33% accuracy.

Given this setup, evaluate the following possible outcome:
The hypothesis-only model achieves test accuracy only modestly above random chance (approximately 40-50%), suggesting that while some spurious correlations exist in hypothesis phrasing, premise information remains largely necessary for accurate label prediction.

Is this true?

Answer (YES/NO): NO